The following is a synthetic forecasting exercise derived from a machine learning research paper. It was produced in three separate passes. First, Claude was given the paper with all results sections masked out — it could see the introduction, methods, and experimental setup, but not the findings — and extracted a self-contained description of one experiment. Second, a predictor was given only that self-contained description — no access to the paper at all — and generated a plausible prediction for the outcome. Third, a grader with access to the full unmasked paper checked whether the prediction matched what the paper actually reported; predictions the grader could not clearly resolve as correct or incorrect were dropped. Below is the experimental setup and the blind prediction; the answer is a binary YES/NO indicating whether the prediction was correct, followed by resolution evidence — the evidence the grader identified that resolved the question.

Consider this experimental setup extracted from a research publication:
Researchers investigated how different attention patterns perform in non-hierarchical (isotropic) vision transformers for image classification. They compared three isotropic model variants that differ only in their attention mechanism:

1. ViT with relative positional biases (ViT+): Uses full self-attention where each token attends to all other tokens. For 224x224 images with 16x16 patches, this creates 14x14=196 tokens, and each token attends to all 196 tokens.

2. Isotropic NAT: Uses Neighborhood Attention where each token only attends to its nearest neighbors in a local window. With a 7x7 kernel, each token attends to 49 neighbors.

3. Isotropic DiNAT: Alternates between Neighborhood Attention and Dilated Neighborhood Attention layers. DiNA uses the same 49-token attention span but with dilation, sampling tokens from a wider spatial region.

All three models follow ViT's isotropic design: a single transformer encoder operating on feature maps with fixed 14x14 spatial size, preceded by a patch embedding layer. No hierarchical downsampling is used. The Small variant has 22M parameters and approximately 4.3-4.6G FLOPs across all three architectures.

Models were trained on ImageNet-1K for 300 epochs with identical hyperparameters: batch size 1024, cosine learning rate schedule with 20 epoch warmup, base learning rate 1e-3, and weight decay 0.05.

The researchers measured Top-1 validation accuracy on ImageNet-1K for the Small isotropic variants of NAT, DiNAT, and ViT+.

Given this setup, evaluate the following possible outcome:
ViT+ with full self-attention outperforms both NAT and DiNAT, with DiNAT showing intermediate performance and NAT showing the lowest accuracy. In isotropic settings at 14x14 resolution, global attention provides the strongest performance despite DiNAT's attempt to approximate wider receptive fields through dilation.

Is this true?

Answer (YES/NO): YES